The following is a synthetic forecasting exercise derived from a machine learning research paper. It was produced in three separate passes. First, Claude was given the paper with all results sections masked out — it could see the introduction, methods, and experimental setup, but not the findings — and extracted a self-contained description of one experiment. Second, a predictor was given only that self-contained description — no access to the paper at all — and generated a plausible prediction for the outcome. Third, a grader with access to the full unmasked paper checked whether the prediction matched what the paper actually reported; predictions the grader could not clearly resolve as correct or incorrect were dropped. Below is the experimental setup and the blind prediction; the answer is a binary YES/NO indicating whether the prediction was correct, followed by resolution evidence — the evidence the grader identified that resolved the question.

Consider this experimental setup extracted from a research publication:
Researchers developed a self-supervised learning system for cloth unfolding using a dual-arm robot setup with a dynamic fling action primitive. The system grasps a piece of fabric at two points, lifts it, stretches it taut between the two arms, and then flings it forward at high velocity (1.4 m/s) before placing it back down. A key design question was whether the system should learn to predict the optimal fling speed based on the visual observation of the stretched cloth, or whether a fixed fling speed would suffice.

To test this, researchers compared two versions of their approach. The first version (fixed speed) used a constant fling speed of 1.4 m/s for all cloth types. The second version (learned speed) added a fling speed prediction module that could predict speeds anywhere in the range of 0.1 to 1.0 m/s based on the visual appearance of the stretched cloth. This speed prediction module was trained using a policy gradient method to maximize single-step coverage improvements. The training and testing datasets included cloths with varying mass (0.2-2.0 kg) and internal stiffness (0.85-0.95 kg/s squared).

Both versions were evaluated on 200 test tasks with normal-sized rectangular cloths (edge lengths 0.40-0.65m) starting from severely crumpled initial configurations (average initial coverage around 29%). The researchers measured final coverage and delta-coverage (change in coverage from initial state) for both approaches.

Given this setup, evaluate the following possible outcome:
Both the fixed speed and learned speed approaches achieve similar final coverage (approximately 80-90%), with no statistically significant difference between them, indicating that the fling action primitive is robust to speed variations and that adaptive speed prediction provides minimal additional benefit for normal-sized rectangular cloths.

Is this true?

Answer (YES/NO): YES